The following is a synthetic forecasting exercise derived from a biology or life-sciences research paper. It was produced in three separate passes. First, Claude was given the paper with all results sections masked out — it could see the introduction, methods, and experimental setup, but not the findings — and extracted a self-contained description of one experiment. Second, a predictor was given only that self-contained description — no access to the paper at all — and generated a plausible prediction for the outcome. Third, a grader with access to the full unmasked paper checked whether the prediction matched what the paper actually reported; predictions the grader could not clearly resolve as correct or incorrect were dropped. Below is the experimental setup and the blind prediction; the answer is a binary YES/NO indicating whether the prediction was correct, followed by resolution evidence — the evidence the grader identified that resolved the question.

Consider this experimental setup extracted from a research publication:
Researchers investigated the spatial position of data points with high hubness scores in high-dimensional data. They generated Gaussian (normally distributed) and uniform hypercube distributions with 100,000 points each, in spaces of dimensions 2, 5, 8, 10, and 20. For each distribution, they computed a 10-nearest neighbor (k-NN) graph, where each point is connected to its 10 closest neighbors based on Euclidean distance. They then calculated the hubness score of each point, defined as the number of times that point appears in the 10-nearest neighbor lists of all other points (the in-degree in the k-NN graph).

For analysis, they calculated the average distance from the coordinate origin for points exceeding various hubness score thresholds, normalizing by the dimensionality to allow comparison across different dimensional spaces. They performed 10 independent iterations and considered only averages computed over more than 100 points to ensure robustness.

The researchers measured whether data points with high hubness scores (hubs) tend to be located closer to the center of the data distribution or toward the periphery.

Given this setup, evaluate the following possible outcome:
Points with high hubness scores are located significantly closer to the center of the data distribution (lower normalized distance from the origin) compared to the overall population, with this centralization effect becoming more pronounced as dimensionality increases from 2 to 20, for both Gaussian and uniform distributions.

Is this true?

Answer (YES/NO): NO